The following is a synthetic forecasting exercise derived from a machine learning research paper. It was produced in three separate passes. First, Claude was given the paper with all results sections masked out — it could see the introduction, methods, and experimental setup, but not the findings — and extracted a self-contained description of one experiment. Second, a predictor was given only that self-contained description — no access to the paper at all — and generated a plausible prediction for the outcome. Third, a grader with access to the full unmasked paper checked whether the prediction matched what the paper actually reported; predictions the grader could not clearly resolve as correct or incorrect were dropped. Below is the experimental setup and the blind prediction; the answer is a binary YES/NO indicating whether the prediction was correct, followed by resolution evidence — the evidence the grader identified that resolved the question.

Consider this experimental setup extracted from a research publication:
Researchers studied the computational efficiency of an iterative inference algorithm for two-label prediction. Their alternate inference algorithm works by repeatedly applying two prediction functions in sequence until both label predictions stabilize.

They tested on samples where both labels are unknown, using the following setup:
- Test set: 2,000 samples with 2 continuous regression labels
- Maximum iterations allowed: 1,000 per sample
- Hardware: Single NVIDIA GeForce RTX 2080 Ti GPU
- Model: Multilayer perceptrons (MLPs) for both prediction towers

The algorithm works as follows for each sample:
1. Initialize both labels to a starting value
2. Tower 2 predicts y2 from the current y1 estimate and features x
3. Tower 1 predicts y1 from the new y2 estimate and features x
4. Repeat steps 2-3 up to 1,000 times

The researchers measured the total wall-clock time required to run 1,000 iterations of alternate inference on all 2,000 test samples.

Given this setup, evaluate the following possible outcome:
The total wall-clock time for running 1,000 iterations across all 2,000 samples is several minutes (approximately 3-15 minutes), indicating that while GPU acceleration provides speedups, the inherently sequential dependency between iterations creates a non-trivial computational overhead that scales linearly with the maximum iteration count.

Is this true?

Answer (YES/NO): NO